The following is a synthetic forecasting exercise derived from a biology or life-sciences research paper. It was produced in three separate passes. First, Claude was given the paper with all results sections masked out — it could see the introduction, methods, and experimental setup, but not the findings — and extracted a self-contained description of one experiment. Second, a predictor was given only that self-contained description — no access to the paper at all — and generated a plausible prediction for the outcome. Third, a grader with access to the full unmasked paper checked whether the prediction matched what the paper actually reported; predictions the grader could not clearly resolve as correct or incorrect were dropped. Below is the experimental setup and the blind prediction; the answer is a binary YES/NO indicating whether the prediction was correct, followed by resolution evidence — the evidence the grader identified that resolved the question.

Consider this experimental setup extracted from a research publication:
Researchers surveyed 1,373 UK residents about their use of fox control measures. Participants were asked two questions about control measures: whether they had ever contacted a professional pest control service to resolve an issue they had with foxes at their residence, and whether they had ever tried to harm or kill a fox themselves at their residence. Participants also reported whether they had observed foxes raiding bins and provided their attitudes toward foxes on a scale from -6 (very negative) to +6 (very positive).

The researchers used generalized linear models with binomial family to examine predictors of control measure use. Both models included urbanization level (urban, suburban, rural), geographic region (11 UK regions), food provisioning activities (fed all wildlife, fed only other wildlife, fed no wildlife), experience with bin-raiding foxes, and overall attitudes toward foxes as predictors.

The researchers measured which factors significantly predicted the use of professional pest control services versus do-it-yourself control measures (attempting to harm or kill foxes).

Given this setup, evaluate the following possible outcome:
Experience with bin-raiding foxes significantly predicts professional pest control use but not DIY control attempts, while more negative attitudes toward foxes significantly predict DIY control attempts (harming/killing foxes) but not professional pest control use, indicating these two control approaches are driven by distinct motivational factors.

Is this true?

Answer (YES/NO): NO